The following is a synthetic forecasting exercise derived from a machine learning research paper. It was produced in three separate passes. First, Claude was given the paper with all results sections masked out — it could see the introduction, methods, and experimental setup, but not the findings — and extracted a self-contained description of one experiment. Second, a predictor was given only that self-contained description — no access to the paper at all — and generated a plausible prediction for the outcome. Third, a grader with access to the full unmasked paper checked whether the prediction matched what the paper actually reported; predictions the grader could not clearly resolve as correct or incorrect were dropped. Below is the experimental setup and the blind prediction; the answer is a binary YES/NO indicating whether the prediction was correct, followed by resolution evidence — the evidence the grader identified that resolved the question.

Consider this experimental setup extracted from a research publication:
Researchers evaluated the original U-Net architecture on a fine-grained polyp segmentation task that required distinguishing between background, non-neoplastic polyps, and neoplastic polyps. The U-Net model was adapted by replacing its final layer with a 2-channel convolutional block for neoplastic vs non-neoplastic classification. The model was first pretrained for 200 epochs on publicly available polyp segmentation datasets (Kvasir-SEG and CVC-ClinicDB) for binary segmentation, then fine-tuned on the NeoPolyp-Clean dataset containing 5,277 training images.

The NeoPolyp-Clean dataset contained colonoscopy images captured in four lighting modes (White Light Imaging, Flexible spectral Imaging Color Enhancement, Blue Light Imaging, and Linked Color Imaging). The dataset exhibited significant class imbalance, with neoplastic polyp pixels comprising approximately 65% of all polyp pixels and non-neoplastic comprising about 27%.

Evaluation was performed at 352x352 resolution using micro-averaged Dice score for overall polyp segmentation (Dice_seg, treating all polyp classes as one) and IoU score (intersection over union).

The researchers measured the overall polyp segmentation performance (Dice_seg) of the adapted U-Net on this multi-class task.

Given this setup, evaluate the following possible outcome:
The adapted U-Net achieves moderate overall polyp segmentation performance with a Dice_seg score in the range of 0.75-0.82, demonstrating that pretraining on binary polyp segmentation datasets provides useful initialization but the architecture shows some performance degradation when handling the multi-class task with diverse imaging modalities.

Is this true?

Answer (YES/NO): YES